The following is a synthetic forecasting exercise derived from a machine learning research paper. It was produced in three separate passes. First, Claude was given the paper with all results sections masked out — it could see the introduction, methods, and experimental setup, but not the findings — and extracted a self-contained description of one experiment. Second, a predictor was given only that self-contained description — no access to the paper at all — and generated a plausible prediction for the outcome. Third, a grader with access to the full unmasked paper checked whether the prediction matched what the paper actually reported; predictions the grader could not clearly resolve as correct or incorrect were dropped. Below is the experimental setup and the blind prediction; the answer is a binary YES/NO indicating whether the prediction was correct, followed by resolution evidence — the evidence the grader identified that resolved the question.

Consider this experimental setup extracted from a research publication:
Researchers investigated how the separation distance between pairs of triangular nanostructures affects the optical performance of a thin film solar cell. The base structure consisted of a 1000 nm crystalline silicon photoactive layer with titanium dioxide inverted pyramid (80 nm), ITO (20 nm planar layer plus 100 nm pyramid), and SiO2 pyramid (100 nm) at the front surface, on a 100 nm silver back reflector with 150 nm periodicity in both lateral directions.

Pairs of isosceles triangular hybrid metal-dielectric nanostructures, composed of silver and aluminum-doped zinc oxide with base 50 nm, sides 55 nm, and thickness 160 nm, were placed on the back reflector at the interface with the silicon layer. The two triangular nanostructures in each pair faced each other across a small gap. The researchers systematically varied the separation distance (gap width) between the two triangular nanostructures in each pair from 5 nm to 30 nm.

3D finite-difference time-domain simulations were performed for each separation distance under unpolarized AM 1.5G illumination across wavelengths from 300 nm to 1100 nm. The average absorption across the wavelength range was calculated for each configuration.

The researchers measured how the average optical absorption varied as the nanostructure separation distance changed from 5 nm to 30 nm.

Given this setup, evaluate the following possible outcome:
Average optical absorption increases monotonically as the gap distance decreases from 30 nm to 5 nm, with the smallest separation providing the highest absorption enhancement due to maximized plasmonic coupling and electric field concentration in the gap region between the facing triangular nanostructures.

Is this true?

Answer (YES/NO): NO